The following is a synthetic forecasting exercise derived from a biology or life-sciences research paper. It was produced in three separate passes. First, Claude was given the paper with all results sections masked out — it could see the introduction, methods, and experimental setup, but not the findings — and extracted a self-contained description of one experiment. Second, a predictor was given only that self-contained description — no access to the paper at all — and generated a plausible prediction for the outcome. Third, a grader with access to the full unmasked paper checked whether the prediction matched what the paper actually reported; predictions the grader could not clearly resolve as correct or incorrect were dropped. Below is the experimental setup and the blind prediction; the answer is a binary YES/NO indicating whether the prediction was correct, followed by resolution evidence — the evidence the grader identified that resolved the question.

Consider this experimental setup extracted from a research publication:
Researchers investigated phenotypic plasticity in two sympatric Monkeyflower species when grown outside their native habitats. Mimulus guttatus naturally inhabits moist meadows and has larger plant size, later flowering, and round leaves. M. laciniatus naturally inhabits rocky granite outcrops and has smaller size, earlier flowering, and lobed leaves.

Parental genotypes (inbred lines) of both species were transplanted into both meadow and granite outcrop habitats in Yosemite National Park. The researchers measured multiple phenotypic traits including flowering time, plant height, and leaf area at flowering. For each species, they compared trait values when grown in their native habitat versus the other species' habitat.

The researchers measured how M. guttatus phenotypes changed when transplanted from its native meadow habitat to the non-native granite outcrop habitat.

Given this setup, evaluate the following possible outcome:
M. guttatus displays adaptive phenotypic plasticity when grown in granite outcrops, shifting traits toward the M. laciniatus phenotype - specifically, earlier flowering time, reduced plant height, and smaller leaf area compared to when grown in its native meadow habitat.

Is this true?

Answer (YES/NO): YES